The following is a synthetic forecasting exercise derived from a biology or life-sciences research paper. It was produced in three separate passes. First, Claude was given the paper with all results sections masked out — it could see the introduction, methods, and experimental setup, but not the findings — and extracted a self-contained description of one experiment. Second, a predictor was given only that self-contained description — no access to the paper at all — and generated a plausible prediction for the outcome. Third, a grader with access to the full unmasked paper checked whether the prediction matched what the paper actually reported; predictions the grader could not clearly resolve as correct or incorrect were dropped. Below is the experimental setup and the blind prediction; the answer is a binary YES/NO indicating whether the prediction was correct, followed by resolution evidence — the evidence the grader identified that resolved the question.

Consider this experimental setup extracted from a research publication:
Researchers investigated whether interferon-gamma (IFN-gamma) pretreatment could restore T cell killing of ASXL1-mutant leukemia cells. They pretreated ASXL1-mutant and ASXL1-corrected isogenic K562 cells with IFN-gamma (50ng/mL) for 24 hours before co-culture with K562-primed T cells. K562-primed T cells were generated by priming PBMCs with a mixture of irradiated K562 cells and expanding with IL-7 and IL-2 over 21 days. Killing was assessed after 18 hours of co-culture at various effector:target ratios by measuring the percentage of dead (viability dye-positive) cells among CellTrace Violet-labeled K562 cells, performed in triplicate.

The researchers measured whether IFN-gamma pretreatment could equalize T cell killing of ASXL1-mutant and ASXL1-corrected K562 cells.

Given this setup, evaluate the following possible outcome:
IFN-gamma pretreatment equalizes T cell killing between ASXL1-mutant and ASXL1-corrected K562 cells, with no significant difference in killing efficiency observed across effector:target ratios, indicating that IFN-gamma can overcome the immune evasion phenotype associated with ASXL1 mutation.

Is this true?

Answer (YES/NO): NO